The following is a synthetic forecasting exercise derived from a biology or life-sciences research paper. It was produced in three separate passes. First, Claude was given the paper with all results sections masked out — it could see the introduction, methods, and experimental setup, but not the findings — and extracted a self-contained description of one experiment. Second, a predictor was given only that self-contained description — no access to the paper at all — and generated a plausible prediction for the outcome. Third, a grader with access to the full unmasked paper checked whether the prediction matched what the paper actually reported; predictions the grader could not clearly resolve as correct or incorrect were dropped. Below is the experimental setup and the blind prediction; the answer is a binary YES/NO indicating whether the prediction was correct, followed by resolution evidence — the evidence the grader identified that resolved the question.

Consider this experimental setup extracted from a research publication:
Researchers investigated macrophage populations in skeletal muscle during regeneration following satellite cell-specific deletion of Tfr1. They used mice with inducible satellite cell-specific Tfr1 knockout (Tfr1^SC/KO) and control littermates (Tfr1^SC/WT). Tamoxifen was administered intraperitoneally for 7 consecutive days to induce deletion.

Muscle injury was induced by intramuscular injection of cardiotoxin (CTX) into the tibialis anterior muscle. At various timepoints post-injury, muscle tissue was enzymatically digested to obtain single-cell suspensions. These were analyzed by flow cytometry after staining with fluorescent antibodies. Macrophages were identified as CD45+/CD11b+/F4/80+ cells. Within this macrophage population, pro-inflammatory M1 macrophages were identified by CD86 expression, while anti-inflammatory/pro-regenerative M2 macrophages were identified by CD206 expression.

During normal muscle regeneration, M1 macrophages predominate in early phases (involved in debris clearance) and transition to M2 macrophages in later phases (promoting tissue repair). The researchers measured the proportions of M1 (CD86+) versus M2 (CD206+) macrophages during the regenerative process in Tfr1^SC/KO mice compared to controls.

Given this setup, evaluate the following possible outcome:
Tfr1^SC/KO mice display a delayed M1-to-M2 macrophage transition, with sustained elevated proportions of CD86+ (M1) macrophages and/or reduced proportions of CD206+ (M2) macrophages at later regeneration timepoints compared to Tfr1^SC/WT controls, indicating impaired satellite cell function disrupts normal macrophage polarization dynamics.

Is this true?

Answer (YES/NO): NO